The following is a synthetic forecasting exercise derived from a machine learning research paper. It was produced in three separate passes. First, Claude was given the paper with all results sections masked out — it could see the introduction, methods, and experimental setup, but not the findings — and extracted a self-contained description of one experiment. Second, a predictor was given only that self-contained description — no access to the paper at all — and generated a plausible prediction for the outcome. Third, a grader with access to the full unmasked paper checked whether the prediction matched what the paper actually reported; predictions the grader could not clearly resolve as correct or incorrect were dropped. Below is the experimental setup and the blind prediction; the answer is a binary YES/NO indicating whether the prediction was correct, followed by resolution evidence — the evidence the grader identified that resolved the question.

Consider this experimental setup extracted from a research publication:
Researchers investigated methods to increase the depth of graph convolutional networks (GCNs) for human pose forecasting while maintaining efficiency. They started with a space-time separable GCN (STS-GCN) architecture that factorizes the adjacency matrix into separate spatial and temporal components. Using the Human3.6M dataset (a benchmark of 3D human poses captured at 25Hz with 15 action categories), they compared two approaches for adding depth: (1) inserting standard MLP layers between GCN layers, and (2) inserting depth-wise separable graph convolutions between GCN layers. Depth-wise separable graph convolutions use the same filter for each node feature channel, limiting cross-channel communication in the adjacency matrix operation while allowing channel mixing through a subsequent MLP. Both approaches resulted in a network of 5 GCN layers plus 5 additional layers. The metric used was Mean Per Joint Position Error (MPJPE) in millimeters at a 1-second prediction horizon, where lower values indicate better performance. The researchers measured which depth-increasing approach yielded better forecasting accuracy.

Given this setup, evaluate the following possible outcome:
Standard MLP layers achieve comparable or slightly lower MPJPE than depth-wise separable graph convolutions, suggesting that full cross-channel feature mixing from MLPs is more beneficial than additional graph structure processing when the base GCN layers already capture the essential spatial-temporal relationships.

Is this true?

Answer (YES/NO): NO